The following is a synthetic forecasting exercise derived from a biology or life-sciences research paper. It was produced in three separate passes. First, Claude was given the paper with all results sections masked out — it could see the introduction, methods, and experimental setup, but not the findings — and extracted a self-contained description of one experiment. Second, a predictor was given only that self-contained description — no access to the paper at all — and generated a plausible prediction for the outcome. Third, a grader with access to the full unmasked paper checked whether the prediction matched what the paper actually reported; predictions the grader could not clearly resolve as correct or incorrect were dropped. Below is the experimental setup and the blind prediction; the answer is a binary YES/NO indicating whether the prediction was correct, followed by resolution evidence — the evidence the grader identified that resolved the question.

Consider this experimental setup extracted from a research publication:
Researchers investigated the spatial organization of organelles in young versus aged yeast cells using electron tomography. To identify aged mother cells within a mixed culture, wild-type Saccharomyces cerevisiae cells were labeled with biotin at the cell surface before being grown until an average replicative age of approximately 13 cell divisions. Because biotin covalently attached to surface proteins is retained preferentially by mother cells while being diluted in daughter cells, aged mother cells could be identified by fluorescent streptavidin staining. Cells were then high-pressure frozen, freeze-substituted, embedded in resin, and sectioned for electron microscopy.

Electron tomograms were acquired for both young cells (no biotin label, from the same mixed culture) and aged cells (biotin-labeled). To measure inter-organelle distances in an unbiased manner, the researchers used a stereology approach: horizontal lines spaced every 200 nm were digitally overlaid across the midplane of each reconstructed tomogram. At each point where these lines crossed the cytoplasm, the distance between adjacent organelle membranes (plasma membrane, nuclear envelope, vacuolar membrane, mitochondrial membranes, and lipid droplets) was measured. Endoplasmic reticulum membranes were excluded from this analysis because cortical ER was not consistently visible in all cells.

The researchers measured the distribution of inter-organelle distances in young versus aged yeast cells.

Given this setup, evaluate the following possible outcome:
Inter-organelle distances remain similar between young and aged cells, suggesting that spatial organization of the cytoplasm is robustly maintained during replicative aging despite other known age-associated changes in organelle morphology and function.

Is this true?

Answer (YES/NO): NO